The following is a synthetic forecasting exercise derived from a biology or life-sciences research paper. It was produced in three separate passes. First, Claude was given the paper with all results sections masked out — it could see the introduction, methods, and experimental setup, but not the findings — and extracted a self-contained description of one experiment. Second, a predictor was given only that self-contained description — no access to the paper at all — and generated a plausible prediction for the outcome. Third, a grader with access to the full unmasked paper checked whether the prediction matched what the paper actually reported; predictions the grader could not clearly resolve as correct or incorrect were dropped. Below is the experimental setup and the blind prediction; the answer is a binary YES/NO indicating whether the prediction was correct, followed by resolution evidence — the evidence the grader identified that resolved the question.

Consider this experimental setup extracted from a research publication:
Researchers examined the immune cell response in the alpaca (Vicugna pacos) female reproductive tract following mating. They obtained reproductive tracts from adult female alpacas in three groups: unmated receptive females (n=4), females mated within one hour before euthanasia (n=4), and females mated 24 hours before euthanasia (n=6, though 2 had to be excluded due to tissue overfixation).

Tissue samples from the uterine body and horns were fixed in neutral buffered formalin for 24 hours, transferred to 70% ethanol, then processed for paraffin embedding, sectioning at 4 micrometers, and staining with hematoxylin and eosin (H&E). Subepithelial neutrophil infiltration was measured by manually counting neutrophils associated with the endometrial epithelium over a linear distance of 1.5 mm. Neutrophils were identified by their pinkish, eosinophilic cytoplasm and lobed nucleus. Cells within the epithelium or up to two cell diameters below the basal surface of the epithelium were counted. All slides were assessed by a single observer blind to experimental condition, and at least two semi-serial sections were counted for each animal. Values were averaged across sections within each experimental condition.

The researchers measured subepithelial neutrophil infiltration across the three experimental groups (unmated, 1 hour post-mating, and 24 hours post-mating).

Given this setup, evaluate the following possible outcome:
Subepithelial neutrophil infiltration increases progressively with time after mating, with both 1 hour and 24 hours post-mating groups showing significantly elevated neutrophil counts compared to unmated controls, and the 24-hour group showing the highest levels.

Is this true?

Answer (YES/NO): NO